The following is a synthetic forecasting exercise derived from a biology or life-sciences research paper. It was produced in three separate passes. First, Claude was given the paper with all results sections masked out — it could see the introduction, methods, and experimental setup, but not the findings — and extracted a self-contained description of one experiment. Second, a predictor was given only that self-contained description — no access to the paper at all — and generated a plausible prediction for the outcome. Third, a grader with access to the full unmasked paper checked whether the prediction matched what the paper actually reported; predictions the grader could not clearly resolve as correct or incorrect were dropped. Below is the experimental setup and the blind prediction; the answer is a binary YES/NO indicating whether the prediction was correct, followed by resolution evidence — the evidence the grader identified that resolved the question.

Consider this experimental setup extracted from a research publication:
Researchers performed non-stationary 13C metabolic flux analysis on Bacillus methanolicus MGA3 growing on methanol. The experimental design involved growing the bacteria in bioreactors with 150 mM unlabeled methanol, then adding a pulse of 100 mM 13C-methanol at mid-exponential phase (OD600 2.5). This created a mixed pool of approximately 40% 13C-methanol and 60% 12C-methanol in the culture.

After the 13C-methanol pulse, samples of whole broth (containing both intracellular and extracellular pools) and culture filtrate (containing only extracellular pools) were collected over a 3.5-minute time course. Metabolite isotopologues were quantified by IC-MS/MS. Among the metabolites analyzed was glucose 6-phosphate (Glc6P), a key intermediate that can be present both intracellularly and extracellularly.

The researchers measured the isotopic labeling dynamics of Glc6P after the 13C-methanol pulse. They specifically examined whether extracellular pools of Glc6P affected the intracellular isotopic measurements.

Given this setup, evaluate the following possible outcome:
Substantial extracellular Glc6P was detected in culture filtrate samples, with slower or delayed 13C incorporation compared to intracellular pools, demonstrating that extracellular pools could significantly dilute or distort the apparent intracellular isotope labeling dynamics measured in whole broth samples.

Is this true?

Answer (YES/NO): YES